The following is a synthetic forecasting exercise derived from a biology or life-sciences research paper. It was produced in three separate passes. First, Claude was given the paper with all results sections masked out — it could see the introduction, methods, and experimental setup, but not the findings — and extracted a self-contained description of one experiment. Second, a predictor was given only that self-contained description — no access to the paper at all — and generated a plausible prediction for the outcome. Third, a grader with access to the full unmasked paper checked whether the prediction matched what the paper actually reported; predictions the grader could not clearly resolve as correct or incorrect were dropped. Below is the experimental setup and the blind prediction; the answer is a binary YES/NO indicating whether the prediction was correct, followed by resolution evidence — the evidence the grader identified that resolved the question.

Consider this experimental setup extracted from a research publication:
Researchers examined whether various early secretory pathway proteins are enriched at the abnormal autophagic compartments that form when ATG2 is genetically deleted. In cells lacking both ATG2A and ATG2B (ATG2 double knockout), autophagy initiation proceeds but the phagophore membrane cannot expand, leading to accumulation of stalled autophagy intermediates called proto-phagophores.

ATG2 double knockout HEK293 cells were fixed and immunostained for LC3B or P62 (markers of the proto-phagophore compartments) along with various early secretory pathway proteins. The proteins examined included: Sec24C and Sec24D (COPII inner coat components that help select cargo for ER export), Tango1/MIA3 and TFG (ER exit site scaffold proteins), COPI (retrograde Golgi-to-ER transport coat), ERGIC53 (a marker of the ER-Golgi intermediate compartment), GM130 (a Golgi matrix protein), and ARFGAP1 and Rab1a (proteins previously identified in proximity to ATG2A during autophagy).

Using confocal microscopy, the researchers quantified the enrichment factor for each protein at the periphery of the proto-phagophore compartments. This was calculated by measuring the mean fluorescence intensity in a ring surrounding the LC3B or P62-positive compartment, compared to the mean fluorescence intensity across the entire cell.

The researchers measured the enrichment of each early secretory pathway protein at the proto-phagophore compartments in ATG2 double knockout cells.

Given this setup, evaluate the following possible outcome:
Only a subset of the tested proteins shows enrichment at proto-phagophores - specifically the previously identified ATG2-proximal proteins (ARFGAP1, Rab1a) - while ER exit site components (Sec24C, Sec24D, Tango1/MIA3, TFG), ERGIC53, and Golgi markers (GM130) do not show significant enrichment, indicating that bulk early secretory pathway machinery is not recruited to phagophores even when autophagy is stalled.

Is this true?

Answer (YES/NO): YES